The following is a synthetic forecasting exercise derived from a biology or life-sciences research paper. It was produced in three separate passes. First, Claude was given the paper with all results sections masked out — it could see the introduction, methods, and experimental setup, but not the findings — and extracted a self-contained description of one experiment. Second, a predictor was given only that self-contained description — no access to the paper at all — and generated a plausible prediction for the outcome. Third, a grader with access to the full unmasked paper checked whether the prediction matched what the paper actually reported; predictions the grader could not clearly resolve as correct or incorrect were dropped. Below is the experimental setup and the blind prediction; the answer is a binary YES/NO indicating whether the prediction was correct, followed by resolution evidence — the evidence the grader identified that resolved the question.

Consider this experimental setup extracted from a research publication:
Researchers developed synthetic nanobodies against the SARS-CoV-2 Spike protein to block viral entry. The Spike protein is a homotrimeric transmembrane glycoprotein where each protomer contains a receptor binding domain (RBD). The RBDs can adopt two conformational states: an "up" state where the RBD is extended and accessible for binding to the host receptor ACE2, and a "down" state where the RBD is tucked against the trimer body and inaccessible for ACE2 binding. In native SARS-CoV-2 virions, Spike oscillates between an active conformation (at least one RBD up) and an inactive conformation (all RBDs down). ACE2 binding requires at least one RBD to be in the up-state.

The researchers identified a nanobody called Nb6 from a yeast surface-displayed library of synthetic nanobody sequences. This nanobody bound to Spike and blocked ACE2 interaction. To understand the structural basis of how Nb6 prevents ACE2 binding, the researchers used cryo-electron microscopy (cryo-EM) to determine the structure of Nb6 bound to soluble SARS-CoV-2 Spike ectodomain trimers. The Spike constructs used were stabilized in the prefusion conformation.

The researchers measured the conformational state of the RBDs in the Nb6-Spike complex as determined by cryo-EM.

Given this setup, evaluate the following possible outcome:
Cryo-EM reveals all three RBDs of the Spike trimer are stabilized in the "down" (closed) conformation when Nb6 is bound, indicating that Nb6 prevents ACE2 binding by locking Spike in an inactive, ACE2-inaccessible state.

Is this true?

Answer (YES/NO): YES